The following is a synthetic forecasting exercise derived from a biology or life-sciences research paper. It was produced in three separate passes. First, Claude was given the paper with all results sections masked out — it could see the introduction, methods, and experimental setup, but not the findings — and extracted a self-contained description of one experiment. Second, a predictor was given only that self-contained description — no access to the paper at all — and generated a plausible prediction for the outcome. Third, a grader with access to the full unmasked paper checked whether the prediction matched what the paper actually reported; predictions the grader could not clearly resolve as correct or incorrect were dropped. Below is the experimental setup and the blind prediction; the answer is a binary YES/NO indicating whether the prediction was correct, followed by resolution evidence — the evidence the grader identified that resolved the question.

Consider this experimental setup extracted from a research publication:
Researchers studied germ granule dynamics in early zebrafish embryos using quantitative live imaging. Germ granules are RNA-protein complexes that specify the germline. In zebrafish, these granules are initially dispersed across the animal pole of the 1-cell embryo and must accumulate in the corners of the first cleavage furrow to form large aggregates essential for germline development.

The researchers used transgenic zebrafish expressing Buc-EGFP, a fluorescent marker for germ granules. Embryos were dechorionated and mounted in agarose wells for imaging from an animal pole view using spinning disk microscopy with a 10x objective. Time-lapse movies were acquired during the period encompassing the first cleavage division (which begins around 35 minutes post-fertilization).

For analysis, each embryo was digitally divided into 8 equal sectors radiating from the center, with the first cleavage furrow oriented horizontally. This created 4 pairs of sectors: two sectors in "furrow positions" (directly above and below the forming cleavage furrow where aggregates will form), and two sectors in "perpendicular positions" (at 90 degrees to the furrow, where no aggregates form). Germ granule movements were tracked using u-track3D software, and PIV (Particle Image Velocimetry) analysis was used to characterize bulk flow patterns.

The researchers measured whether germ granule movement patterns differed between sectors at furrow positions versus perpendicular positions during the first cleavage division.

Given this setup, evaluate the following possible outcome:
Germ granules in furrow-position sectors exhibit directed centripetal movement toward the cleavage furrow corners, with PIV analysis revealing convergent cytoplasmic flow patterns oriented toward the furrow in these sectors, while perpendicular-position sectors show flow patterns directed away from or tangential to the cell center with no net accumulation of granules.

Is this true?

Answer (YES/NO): YES